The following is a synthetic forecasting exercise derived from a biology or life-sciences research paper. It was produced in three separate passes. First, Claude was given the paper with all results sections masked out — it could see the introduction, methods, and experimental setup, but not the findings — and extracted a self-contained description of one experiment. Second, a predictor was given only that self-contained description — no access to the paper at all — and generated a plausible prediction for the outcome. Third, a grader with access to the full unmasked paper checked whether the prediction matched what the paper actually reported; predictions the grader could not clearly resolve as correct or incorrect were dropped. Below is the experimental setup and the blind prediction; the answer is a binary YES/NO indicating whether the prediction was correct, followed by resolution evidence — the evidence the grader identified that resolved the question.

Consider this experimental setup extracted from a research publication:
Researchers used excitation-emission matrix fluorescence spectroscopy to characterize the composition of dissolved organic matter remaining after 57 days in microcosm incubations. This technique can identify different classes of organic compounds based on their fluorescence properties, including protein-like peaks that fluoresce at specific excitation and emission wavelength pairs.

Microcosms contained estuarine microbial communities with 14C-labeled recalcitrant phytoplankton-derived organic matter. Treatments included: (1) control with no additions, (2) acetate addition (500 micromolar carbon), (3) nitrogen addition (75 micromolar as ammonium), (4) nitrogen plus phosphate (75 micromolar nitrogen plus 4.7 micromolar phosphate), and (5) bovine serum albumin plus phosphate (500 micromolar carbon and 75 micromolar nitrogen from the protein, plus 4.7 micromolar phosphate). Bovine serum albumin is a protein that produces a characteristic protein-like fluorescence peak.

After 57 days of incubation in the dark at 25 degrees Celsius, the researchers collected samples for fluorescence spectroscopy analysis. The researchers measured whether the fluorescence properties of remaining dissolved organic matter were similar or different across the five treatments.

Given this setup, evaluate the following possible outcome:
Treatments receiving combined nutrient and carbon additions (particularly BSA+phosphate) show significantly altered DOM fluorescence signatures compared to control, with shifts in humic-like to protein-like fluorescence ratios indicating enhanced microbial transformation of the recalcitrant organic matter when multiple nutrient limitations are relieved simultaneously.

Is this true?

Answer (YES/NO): NO